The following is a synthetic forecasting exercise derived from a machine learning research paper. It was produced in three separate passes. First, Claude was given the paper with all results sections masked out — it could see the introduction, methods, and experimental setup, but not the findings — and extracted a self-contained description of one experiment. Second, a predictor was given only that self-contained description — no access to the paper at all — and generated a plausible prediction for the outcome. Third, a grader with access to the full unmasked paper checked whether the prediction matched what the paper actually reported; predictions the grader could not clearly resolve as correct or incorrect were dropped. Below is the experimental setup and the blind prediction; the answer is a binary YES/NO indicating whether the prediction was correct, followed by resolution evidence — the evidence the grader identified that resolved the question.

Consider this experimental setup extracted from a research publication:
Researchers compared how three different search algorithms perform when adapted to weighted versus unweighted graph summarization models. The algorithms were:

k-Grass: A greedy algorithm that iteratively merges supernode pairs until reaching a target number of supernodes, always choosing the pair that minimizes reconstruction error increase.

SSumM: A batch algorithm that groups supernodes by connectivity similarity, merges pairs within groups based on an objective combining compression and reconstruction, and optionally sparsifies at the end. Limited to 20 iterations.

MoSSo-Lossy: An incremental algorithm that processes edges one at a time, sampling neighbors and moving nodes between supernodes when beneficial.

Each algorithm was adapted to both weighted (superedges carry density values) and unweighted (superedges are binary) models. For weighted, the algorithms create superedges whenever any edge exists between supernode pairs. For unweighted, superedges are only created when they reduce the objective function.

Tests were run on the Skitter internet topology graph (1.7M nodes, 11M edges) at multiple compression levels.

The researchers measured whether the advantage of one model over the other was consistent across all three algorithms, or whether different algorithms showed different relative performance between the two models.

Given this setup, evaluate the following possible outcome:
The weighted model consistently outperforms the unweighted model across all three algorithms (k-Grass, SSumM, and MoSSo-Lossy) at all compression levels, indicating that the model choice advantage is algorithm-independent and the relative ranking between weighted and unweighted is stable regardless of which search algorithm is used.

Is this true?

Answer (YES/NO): NO